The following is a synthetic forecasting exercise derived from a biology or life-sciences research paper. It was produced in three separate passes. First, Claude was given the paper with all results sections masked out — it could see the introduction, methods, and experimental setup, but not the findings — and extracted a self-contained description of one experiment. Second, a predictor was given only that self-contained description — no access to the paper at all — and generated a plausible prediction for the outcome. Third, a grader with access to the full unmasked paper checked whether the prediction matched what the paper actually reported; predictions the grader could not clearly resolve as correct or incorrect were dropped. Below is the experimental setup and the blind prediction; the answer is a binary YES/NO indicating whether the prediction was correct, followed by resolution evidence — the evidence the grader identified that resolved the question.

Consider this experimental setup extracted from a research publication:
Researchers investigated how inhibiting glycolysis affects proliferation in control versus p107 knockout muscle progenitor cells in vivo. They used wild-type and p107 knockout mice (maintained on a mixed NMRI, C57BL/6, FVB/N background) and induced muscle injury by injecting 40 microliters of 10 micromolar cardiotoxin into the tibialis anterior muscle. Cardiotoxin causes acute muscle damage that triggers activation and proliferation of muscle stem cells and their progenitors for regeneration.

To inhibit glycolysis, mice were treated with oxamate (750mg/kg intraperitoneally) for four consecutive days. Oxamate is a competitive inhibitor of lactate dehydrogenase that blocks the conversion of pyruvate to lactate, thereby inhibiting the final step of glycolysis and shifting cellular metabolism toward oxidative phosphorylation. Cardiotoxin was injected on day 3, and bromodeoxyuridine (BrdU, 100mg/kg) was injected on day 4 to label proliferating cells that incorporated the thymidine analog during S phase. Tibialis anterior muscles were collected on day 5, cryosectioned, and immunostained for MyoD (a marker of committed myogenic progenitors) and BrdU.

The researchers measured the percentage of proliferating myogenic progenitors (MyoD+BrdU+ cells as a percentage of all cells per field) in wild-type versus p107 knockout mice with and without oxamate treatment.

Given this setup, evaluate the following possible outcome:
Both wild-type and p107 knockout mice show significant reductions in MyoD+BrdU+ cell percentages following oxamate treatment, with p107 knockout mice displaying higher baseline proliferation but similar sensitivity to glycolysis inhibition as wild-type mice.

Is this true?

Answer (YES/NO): NO